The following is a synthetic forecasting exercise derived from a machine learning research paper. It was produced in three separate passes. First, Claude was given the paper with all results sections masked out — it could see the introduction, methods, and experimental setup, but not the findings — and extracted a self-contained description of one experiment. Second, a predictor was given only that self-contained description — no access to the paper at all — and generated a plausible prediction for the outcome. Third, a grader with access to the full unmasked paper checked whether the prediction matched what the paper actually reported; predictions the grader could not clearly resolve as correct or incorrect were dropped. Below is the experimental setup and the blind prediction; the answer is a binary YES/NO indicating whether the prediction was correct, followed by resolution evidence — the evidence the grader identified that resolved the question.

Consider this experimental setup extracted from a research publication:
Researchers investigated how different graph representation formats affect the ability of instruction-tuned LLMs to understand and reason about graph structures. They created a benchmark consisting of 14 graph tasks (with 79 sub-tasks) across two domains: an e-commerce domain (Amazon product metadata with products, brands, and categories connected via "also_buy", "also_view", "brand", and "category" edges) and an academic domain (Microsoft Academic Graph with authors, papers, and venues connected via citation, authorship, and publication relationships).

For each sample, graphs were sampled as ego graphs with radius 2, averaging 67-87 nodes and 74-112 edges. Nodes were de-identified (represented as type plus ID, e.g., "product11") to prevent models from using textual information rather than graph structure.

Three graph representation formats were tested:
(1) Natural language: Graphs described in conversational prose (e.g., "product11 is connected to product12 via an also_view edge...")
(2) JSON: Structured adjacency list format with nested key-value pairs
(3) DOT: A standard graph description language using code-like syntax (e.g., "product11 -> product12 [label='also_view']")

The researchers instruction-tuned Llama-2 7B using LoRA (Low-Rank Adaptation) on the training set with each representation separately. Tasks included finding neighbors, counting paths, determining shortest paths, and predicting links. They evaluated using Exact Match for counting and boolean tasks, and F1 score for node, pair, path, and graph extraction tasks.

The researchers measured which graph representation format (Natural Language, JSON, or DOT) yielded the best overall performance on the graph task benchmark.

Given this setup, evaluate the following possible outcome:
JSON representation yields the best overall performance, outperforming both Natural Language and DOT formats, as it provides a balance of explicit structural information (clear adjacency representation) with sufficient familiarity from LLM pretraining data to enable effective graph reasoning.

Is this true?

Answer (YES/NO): YES